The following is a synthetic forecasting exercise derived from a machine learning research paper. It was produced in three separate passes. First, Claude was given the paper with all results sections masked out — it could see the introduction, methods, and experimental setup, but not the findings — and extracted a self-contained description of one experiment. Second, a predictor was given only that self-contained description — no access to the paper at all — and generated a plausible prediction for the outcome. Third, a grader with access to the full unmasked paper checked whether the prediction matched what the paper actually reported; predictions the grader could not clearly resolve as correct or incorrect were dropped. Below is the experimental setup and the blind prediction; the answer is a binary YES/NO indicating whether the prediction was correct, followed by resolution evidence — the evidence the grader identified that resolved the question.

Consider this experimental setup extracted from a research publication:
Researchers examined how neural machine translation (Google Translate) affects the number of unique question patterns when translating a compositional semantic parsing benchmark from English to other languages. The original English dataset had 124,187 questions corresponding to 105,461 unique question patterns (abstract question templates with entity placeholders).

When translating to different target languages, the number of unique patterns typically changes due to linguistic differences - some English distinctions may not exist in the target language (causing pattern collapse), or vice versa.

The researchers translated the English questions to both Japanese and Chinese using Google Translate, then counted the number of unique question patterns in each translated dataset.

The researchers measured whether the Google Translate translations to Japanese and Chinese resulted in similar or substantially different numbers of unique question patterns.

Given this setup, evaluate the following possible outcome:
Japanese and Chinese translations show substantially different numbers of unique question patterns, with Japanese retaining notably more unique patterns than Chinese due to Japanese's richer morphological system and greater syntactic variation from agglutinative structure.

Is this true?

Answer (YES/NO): NO